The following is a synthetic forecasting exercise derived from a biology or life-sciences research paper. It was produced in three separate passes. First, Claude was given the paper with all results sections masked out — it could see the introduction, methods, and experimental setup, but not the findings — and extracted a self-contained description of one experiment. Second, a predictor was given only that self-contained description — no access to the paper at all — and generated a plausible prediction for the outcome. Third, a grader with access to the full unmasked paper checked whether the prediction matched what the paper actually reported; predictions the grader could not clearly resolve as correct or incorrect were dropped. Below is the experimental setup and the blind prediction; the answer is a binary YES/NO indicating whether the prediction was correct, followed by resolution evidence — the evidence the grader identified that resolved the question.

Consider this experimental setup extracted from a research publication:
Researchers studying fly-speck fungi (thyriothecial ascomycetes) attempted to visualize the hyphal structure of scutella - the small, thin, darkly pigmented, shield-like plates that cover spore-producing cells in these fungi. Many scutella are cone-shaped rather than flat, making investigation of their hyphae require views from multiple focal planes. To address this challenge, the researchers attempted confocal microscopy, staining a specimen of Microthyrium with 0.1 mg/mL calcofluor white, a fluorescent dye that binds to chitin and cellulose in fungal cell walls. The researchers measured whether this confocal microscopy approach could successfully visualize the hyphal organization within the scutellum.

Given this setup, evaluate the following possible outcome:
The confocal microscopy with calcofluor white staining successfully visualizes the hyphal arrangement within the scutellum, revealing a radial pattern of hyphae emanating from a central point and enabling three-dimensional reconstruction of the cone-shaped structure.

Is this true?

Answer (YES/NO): NO